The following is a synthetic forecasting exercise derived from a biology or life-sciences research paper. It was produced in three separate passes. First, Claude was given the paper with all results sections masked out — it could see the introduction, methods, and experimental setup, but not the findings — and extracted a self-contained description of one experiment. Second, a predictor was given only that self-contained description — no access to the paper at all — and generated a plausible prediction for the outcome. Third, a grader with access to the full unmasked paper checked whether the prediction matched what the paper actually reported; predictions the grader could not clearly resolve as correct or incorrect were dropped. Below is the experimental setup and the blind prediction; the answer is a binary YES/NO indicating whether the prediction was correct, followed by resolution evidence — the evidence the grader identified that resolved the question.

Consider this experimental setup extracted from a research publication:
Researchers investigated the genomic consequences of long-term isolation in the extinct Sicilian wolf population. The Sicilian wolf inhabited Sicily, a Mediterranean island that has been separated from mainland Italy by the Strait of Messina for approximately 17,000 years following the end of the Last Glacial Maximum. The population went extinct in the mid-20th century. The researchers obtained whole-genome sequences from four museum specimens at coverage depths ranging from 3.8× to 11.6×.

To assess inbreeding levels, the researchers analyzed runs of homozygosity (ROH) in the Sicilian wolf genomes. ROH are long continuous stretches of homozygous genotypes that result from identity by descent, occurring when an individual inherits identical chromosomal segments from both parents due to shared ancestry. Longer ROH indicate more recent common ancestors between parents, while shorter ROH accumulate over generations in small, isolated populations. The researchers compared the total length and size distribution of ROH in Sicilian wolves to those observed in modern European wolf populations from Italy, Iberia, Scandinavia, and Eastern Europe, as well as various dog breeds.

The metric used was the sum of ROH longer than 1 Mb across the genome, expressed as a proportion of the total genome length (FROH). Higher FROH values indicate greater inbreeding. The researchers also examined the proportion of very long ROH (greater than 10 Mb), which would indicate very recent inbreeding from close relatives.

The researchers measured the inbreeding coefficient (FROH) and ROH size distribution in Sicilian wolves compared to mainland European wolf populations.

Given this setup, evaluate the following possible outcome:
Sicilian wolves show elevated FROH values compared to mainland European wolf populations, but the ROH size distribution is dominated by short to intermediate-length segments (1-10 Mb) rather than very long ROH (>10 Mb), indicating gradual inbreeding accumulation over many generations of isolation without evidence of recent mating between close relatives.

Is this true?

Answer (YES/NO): YES